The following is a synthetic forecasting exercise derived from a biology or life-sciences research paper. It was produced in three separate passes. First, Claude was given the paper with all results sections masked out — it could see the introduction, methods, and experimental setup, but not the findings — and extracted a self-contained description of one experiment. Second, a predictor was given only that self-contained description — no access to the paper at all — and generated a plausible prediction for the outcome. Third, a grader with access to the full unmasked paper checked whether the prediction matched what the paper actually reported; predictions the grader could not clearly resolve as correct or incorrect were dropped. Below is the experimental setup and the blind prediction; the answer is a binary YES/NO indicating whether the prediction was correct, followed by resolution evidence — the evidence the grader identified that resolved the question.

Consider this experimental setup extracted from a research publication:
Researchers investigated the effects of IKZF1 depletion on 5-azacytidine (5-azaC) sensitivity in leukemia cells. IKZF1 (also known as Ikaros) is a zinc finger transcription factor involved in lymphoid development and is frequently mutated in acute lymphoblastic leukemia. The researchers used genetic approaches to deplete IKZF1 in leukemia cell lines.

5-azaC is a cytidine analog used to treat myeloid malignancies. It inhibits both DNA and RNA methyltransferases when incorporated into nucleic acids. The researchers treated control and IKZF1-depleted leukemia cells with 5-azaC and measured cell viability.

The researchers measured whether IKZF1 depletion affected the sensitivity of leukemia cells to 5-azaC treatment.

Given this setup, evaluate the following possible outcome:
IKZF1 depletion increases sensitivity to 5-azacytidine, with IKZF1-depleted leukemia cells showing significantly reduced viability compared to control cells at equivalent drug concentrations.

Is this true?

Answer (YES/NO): YES